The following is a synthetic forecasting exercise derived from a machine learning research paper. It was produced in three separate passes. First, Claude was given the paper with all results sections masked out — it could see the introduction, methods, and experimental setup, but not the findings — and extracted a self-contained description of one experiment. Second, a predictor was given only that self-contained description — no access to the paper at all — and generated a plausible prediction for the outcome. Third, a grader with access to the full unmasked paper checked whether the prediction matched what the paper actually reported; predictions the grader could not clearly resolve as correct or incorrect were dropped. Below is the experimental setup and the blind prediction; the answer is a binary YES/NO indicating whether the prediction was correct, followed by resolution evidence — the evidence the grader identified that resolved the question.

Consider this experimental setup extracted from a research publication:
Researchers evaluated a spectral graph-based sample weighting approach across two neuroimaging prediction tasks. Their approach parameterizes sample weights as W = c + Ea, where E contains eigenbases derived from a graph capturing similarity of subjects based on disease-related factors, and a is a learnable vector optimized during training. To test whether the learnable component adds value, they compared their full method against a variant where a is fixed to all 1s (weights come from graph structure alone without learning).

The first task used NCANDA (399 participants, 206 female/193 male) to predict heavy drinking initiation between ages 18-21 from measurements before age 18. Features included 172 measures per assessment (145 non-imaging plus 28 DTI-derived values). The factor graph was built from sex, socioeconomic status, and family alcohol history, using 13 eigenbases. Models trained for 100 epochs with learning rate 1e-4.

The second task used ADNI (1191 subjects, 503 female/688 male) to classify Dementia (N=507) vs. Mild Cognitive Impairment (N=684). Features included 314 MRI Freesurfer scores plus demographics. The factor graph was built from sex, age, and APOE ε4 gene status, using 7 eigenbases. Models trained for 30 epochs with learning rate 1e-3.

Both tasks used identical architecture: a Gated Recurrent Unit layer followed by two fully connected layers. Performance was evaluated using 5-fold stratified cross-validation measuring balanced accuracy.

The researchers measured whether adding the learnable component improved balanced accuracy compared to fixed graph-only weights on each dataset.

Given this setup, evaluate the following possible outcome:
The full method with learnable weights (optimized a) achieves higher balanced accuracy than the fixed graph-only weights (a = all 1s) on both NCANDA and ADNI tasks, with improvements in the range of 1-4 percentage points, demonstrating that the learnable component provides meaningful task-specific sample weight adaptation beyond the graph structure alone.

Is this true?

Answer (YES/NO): NO